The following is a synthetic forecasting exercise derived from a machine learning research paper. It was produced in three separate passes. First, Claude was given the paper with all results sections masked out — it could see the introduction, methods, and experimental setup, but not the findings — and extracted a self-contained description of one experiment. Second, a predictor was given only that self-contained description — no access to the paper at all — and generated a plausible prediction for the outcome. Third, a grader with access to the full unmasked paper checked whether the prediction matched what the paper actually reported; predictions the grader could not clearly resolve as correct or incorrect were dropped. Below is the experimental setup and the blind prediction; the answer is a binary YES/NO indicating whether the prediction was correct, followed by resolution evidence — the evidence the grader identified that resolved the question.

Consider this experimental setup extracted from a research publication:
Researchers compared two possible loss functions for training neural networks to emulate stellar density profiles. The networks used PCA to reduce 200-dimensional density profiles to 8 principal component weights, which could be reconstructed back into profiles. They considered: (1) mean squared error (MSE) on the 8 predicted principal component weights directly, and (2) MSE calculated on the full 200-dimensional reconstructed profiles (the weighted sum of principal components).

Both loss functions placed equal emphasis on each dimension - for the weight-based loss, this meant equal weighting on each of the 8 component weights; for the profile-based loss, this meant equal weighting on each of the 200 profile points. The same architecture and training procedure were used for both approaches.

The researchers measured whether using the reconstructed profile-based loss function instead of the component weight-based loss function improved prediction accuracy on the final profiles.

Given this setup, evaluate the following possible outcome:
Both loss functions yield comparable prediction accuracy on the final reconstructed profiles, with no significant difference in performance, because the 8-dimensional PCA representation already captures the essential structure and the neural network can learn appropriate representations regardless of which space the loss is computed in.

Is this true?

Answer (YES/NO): YES